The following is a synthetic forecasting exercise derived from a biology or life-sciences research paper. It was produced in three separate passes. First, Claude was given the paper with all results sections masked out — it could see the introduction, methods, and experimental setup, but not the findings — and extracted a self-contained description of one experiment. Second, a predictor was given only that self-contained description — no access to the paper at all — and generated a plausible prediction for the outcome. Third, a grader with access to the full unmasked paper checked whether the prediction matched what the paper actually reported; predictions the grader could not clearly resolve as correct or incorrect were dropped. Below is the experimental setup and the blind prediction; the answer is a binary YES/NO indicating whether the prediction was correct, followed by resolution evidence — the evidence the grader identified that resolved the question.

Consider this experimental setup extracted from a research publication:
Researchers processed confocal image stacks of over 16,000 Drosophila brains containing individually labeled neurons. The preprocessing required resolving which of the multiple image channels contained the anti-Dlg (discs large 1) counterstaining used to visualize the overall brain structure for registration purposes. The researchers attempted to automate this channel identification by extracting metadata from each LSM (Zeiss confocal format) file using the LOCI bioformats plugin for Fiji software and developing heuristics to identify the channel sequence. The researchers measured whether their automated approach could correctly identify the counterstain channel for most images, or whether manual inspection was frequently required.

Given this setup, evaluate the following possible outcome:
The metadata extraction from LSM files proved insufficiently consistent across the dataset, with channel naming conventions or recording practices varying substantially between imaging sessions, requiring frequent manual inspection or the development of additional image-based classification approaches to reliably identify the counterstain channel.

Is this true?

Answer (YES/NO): NO